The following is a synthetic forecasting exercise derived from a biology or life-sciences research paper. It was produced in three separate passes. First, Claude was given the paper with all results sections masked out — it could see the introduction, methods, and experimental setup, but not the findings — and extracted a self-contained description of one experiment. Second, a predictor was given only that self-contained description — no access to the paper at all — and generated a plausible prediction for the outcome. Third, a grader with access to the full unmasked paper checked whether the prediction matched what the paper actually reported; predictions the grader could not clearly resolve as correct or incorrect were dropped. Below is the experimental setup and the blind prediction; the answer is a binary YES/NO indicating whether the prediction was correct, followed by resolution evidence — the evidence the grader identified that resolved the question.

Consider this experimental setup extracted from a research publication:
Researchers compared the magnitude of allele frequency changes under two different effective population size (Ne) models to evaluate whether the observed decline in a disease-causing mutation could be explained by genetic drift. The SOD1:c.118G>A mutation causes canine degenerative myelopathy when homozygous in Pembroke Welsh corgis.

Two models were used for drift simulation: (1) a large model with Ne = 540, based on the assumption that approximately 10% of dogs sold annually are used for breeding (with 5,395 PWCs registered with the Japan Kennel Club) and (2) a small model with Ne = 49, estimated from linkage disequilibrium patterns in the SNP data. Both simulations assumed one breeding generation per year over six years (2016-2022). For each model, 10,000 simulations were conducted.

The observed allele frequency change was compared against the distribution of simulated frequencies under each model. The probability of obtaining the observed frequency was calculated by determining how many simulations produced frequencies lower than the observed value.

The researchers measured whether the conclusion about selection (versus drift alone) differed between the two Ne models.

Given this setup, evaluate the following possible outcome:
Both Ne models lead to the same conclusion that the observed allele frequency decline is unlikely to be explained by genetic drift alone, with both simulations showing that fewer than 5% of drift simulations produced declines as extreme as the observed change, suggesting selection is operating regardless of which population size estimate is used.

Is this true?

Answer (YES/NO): YES